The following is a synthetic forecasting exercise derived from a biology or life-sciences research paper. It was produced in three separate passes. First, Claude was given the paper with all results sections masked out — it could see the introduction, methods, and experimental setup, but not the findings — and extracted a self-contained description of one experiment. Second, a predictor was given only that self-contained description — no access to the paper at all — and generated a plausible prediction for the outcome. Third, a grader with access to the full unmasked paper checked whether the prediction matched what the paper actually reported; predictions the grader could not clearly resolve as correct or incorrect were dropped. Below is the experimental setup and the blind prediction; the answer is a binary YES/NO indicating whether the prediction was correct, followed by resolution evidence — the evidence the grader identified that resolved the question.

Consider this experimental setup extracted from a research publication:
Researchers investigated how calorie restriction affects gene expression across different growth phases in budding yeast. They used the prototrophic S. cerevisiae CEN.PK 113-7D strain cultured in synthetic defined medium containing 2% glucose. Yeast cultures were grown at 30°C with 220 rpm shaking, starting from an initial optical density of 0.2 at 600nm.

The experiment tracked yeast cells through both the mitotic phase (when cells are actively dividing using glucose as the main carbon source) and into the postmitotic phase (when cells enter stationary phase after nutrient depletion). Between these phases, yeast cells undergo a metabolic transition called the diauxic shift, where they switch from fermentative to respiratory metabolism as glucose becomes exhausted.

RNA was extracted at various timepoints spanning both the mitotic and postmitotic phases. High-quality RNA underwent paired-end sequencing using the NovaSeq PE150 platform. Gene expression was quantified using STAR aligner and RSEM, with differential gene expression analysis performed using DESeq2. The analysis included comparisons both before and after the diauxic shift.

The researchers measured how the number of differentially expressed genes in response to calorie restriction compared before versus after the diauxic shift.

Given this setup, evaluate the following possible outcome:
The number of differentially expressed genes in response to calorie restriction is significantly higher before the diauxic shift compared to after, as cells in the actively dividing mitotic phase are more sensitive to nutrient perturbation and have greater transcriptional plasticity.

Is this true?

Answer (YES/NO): NO